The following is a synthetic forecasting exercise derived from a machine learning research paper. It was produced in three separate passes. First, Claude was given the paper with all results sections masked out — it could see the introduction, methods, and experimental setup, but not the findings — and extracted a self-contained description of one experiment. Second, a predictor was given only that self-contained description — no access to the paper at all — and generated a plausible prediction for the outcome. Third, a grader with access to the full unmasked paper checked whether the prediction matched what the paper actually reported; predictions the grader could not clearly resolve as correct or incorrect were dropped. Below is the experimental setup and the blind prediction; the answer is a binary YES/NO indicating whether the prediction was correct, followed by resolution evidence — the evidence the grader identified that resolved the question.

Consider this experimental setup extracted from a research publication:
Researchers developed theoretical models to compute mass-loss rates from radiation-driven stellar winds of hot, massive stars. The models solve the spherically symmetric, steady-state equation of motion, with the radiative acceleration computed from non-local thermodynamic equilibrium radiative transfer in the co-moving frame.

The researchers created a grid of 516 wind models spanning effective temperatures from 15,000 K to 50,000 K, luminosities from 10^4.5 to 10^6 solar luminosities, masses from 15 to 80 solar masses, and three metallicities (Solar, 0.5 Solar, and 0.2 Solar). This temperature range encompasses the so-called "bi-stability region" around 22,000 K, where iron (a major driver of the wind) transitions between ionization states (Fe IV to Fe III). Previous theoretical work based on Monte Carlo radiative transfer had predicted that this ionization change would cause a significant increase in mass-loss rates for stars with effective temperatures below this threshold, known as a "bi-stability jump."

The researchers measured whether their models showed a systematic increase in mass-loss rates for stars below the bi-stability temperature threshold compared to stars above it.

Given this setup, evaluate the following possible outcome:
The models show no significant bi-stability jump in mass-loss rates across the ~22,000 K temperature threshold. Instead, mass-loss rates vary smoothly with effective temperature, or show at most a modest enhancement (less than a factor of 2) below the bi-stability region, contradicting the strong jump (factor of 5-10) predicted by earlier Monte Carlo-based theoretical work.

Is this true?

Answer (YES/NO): YES